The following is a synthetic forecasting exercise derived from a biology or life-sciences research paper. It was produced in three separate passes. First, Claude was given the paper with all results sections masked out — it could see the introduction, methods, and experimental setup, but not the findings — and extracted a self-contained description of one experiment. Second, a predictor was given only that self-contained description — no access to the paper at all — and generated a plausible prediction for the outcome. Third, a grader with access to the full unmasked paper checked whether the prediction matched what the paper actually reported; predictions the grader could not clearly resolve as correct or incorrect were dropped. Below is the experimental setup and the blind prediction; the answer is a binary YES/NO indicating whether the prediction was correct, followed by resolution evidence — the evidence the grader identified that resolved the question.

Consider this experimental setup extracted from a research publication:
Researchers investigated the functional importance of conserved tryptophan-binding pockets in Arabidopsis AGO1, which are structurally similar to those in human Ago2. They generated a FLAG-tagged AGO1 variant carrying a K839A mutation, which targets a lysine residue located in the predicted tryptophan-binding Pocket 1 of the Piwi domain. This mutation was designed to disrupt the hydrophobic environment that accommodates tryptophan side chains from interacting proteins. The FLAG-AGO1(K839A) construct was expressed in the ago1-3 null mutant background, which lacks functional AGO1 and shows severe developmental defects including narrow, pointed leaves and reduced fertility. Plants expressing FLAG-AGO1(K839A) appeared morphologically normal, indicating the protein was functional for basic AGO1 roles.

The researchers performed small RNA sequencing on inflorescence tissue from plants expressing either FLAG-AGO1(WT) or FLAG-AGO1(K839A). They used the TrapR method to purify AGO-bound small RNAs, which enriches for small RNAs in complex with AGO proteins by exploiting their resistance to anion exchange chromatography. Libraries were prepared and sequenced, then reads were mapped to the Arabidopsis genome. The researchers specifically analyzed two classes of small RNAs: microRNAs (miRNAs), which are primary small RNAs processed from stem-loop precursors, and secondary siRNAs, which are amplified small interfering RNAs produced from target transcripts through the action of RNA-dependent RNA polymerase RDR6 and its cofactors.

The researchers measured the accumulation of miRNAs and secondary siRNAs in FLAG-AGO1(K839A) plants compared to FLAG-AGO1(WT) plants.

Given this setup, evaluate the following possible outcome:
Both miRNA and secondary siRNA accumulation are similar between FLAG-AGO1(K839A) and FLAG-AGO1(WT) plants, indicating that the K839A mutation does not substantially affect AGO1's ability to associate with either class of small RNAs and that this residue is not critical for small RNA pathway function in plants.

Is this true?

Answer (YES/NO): NO